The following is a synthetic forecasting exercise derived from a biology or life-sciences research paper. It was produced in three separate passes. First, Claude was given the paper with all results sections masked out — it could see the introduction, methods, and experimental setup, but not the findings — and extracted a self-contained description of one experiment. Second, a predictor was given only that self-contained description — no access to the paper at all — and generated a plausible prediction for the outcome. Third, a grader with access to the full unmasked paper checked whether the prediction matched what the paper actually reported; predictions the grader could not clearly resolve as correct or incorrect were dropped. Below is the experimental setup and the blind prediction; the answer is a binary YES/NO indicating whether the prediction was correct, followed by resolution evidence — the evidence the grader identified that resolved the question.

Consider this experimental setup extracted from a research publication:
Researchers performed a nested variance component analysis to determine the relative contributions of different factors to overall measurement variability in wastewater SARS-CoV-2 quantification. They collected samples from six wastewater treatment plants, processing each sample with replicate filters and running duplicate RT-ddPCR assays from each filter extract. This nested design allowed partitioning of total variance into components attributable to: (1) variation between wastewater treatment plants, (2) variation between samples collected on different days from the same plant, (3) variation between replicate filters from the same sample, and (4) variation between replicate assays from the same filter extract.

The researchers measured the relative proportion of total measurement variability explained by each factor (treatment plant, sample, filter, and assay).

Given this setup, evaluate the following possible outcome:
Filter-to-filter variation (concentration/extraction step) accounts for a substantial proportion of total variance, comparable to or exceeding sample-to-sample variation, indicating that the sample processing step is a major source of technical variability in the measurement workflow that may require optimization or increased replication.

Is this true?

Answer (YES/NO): NO